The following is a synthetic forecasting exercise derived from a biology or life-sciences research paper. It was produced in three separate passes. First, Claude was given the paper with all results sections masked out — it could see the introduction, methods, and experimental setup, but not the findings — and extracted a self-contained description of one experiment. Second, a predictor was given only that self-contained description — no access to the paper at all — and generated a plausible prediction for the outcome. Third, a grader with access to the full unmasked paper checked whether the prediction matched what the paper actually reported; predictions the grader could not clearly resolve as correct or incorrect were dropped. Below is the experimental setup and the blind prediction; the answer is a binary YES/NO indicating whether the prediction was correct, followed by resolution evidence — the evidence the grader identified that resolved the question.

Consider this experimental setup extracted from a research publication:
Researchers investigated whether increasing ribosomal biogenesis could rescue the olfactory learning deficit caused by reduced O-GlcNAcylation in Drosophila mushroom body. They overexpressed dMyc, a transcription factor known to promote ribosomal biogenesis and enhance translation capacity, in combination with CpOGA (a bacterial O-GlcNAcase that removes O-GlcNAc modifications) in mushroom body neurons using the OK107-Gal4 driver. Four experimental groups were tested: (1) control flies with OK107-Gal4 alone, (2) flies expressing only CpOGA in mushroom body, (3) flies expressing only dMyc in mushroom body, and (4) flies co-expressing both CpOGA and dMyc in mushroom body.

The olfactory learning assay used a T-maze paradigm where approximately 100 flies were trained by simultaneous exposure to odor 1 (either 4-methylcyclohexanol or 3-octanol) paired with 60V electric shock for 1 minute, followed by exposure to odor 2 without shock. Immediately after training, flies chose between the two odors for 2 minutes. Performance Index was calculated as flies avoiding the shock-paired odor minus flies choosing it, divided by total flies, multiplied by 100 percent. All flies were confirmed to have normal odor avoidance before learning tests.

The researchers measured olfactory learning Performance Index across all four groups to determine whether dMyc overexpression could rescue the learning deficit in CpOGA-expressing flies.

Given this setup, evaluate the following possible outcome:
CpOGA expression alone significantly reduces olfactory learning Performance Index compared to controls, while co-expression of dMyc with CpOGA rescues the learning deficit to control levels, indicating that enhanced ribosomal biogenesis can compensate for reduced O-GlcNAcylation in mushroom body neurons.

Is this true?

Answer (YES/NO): YES